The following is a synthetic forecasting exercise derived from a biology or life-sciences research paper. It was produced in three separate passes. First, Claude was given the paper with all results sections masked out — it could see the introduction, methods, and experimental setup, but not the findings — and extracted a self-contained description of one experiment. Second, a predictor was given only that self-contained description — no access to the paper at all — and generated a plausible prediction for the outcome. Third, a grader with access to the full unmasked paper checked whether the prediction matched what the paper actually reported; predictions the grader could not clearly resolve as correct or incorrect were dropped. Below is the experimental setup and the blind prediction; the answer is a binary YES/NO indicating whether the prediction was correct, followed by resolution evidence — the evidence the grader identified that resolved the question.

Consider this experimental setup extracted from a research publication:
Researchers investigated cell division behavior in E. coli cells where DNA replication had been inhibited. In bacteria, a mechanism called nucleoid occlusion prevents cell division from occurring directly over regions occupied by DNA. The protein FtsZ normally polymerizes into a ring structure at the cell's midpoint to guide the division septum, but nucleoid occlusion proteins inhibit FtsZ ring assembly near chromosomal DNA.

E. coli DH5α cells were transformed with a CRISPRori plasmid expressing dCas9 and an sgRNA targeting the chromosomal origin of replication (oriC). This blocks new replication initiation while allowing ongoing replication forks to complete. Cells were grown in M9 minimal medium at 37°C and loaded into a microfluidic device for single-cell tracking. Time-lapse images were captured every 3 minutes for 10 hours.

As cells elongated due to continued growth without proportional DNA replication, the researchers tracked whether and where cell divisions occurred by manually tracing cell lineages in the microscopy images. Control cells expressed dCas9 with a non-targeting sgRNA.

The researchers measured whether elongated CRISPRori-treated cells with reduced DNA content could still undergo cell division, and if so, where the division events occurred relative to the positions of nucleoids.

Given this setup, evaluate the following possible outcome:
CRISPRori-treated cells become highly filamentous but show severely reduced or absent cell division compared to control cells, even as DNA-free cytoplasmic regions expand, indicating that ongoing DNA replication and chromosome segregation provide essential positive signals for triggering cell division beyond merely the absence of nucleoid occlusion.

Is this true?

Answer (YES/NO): NO